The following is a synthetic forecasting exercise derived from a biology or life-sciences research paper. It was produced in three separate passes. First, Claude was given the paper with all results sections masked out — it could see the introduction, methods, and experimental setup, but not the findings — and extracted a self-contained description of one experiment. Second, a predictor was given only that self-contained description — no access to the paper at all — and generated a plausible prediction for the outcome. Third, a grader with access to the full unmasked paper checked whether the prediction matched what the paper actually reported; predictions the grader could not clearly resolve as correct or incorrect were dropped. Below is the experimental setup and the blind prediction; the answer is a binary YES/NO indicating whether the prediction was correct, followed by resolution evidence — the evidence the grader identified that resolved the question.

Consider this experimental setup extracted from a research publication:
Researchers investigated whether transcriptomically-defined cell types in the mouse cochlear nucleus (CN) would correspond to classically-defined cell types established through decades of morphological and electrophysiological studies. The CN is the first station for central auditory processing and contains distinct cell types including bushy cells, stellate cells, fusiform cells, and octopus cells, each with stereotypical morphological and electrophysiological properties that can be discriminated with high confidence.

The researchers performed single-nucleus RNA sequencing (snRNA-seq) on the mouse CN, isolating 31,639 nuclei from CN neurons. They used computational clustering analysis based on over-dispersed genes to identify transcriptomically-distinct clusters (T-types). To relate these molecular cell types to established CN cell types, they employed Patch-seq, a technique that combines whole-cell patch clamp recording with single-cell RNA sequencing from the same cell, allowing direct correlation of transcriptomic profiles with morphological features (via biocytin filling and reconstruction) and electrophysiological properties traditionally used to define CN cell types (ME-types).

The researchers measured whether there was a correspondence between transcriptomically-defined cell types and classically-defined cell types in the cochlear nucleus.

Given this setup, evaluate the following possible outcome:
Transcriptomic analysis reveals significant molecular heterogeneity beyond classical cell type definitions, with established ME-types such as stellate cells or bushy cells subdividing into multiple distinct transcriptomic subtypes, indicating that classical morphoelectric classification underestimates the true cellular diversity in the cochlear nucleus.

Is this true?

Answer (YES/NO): YES